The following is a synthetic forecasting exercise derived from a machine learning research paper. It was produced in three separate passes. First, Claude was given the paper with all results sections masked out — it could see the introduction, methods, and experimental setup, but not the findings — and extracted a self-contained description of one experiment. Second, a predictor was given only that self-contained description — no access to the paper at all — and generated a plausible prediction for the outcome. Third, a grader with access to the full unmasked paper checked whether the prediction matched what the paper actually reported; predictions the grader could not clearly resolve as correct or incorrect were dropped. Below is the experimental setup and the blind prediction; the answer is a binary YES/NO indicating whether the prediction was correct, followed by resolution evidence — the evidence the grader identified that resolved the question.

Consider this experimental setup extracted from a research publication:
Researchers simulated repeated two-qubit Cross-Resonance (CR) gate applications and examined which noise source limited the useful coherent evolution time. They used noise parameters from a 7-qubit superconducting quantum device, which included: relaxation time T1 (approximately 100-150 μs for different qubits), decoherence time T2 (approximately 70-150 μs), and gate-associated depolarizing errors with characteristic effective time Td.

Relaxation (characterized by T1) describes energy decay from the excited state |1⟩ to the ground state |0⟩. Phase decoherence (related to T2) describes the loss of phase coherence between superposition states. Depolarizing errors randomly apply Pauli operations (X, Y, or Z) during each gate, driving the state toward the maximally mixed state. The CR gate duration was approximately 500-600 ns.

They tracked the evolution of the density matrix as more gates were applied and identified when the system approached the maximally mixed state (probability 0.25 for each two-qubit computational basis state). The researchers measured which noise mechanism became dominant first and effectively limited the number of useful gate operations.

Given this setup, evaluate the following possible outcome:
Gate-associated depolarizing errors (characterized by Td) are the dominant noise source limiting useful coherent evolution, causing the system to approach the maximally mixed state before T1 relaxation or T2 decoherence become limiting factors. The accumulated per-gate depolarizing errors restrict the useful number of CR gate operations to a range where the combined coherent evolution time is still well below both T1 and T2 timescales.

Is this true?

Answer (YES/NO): YES